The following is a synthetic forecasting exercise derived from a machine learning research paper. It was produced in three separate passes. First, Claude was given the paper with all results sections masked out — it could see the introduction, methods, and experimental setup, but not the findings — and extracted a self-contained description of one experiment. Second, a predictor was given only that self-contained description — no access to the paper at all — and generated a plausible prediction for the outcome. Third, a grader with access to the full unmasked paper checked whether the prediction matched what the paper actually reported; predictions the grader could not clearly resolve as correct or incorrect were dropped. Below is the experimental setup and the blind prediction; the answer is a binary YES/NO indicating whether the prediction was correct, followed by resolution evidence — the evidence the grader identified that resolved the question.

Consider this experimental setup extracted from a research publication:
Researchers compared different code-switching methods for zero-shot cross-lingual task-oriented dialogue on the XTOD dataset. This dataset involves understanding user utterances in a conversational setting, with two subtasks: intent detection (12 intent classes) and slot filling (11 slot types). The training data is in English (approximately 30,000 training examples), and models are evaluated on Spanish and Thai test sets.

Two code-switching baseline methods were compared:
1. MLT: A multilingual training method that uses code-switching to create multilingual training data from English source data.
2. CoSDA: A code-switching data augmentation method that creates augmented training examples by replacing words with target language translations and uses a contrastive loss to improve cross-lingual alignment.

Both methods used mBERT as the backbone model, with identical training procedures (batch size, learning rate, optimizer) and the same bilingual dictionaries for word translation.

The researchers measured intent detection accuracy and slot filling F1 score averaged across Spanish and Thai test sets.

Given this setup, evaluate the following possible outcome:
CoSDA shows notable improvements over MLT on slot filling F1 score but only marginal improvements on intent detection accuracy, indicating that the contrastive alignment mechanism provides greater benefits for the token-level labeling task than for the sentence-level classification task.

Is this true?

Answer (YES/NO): NO